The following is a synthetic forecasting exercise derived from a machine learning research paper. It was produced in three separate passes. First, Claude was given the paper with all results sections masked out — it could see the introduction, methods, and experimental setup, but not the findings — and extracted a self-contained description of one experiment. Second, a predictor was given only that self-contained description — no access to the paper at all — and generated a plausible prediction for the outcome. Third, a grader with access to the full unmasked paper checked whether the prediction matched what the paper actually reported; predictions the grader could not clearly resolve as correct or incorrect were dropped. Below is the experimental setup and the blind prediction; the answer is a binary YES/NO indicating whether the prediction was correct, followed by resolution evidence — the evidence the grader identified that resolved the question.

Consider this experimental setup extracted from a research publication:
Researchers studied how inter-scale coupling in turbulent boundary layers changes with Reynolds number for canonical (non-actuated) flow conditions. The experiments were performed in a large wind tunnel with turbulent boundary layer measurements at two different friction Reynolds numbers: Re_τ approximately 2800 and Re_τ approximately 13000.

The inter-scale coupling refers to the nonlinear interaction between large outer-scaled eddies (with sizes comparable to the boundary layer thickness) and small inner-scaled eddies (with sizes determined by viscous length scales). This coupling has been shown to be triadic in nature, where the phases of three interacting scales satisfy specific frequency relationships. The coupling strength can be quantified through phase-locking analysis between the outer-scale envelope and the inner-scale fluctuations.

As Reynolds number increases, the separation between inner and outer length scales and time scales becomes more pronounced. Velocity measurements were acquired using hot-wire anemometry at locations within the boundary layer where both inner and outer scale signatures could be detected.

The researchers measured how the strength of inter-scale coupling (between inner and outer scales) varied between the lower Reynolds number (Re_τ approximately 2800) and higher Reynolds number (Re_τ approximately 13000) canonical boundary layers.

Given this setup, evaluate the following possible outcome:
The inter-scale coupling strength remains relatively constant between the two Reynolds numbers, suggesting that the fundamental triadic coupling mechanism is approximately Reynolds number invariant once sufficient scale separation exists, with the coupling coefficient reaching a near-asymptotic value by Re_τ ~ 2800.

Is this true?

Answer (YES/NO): NO